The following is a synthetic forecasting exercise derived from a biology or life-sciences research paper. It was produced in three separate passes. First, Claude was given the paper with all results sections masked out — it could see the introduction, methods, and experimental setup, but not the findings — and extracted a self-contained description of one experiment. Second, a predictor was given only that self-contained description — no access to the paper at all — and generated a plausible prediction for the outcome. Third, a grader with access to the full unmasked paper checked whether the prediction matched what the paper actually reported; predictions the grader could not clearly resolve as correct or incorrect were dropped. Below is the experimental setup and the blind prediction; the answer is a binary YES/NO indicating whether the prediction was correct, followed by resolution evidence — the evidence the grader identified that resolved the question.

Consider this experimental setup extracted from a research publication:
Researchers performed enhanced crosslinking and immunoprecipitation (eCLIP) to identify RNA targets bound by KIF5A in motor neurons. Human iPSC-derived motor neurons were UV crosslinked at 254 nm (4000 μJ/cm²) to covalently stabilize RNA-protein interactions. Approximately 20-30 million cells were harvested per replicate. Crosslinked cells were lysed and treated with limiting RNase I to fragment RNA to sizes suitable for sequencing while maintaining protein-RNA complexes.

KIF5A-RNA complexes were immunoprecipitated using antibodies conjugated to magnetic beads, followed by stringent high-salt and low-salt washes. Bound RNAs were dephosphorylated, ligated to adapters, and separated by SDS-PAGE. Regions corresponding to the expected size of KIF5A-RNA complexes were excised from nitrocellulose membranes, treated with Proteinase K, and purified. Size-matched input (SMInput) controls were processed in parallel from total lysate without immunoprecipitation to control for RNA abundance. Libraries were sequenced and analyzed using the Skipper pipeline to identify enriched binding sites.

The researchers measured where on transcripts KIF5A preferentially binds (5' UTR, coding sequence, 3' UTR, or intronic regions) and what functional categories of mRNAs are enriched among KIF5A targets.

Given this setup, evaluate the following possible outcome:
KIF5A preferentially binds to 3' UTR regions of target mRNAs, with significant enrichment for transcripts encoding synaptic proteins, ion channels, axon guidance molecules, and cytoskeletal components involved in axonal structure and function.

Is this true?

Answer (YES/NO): NO